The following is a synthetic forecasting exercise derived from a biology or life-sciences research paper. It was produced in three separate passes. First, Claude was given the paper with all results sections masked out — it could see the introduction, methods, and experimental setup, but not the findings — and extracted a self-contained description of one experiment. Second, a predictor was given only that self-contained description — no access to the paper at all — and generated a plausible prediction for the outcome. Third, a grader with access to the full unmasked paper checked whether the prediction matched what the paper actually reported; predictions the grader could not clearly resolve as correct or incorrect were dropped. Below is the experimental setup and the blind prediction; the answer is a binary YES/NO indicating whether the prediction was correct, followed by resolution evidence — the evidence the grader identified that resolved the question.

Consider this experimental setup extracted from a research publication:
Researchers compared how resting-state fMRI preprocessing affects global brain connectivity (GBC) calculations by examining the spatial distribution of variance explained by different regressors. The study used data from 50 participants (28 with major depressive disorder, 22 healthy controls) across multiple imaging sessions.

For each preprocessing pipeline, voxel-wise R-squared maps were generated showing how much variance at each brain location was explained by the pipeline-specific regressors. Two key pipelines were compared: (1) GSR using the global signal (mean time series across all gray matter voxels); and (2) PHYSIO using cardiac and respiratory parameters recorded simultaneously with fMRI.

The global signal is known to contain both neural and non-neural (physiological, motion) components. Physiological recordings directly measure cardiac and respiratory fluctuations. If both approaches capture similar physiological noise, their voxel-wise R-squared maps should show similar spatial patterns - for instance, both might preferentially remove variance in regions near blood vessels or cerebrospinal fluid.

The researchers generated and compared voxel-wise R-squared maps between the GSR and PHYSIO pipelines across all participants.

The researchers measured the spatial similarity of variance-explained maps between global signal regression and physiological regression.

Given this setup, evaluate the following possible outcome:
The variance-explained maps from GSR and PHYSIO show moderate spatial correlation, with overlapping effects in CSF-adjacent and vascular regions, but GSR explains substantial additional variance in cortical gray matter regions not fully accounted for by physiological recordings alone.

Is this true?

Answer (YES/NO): NO